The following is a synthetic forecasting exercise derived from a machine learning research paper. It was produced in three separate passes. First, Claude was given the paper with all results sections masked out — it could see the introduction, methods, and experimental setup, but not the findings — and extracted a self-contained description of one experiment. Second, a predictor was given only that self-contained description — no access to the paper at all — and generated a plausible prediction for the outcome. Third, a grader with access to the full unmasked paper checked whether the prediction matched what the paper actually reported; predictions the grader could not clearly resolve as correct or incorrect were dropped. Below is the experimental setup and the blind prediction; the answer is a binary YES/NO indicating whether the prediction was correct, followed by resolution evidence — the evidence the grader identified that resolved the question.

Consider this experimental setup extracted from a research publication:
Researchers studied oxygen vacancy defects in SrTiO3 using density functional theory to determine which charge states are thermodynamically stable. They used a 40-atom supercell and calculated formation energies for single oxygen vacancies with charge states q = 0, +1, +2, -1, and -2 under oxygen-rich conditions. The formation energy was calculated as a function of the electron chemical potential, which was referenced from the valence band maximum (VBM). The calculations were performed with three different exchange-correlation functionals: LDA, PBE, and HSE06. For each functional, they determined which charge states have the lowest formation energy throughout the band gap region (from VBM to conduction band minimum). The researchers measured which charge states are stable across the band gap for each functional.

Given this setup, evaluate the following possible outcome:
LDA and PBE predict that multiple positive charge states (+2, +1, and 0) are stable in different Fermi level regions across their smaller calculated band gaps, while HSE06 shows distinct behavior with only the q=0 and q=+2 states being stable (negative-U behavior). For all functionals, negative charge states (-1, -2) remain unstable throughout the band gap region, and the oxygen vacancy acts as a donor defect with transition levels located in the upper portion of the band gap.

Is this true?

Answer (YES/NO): NO